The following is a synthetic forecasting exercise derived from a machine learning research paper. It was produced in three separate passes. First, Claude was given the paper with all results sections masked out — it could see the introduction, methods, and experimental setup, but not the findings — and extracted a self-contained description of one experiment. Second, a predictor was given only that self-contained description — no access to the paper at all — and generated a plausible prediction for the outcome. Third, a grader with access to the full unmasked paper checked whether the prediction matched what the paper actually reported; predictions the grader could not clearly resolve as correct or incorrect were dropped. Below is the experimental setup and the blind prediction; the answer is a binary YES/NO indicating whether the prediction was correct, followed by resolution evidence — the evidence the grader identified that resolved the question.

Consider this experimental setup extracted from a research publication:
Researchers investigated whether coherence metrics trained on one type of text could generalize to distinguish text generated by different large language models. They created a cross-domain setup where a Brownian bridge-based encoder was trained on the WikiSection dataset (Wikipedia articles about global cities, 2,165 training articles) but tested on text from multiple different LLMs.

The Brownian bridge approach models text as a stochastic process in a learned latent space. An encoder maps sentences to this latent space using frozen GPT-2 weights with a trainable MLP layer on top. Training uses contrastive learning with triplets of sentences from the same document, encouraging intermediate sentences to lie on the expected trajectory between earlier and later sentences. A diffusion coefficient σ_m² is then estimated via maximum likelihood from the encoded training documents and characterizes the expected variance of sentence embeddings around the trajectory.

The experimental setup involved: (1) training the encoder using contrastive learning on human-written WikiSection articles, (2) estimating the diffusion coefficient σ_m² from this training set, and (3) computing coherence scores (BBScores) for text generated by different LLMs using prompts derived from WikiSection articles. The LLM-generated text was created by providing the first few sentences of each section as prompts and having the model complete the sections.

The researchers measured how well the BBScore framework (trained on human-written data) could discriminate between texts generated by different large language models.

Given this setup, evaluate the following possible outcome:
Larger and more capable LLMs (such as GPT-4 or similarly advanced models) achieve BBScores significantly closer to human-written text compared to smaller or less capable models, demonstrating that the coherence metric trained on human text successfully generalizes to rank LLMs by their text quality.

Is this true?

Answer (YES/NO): NO